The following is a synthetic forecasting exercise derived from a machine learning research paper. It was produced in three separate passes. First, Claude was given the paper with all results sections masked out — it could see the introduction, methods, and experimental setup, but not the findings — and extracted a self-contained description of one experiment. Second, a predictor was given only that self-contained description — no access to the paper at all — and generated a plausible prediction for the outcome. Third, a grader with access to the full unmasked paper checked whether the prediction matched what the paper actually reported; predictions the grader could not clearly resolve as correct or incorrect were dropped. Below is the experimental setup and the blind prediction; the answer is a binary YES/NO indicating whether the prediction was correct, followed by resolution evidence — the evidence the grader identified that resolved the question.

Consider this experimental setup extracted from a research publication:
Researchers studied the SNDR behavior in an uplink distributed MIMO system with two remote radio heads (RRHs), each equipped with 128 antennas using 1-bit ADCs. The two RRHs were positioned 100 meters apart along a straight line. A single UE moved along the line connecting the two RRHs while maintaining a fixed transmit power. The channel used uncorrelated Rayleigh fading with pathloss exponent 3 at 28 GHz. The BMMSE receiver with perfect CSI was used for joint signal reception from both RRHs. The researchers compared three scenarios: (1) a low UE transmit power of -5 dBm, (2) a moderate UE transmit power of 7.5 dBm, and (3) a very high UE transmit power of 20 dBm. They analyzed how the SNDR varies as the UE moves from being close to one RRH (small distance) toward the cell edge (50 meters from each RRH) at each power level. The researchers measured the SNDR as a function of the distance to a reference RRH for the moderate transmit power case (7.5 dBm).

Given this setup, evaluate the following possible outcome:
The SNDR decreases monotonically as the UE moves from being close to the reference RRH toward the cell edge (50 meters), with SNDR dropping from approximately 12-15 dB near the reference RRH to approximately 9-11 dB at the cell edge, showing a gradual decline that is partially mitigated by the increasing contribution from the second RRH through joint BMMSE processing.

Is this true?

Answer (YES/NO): NO